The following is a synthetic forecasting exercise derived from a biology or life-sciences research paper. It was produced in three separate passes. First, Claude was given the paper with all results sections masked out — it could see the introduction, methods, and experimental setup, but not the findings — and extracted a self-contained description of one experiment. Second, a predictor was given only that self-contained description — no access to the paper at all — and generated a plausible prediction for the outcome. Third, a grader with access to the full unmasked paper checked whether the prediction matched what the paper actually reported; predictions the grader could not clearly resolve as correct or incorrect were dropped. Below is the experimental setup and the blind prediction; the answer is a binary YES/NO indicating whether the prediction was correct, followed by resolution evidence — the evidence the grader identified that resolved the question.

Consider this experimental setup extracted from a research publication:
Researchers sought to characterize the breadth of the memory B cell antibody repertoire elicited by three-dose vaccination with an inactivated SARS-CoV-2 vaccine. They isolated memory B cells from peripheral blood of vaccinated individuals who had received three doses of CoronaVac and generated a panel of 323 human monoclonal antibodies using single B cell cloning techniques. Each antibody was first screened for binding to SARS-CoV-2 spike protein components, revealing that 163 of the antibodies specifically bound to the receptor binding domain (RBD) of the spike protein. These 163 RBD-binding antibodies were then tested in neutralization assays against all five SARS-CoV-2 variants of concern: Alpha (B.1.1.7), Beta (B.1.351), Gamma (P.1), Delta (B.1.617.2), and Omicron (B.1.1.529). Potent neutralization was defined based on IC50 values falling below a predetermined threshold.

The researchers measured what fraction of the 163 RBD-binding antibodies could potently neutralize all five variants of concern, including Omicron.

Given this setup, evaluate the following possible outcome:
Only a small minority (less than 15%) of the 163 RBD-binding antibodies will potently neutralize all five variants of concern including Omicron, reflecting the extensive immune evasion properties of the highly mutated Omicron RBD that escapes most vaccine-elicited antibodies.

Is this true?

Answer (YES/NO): YES